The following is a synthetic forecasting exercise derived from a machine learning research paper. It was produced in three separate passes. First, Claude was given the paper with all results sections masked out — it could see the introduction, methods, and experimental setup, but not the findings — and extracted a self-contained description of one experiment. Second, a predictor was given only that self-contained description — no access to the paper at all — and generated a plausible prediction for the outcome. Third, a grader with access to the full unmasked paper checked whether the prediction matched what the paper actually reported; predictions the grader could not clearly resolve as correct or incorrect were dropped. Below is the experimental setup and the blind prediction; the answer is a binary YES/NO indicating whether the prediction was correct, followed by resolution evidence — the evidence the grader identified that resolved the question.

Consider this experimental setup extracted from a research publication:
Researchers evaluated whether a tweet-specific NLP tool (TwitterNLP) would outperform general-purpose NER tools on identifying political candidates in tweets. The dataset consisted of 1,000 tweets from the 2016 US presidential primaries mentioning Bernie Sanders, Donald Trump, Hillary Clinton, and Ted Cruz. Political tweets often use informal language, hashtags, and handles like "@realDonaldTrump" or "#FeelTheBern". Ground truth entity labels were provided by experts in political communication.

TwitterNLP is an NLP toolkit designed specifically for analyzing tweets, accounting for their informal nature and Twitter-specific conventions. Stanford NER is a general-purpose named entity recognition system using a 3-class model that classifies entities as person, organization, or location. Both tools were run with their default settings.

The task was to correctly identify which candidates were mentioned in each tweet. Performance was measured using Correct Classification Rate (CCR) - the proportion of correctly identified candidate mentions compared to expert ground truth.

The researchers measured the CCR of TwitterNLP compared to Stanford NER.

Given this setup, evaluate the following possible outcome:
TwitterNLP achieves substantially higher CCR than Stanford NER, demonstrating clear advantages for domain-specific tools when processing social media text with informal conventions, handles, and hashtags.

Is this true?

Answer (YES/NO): NO